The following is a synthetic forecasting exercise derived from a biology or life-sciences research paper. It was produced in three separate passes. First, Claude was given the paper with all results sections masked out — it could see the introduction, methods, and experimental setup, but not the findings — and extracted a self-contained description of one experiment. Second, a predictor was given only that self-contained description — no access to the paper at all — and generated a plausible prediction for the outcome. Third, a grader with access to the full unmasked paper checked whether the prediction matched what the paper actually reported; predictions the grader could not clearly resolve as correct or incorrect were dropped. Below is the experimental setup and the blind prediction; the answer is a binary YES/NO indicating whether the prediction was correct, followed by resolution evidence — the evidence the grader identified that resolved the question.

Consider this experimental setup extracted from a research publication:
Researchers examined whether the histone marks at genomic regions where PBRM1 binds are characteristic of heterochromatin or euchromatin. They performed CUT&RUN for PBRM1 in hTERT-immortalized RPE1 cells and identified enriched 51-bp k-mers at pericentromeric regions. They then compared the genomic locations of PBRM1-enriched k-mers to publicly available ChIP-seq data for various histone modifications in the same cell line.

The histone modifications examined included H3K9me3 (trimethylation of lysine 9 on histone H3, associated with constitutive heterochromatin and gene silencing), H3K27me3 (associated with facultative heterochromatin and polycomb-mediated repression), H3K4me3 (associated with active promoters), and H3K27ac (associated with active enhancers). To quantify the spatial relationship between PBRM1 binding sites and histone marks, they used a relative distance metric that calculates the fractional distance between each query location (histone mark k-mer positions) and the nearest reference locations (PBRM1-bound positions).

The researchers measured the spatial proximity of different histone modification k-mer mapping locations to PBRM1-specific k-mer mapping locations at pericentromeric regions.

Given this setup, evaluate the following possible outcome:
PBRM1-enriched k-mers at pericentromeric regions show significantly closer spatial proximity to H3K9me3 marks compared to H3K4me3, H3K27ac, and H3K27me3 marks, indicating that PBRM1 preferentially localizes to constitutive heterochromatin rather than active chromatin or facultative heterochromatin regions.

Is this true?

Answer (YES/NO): NO